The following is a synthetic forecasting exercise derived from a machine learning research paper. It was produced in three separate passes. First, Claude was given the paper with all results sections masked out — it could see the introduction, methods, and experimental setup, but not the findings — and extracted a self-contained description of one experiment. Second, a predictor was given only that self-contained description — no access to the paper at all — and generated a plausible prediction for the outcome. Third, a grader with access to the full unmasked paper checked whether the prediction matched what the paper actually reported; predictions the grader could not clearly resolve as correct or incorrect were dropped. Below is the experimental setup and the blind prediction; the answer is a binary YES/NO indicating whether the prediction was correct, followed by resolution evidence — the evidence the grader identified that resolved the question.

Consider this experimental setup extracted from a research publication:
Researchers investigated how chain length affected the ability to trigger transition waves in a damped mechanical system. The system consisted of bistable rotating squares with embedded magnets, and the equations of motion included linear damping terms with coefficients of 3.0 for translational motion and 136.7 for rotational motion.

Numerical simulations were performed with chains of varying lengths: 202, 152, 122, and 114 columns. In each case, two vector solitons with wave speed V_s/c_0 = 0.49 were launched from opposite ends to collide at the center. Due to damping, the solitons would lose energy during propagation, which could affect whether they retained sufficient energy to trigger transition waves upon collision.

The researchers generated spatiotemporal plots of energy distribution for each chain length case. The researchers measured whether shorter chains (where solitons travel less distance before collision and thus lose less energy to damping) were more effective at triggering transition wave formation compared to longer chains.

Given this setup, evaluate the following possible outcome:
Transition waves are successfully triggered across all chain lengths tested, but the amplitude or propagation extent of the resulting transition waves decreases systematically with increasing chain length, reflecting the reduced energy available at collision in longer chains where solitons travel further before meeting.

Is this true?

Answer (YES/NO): NO